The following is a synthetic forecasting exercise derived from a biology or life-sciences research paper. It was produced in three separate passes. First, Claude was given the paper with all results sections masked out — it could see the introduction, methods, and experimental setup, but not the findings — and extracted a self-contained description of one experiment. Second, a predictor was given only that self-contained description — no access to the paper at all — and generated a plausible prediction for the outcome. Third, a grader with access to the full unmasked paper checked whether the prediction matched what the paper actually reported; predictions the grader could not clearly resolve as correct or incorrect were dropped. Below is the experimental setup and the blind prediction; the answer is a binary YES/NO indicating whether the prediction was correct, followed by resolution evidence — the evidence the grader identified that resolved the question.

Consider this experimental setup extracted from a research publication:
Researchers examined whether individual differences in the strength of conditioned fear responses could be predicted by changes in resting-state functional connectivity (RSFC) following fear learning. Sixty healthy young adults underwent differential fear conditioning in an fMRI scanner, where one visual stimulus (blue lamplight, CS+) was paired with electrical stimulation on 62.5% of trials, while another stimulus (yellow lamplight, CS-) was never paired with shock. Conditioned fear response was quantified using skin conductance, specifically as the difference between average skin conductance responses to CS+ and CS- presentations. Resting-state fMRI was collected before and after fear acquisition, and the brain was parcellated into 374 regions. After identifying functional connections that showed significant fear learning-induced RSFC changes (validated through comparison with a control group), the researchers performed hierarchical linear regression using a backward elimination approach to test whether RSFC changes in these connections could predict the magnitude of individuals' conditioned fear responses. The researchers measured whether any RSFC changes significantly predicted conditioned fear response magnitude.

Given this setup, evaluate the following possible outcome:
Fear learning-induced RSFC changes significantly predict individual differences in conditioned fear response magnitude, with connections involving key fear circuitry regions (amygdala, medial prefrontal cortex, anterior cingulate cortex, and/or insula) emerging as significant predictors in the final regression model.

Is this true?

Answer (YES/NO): YES